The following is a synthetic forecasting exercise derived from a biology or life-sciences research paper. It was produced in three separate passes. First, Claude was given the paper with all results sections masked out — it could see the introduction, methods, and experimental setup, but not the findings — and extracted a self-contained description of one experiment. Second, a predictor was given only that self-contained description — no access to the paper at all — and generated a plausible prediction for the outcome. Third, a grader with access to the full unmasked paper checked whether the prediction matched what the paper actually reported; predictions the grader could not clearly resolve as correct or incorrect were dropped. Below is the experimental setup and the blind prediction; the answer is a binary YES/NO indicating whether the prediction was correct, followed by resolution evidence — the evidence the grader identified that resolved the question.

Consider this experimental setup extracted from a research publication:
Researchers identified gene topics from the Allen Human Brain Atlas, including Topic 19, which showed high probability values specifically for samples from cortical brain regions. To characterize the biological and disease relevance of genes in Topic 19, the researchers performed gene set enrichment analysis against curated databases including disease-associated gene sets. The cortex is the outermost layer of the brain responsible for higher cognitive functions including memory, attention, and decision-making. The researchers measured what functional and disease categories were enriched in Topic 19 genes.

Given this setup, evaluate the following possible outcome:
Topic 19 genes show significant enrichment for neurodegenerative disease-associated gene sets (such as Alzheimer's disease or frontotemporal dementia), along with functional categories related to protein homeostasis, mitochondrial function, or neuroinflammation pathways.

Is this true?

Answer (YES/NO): NO